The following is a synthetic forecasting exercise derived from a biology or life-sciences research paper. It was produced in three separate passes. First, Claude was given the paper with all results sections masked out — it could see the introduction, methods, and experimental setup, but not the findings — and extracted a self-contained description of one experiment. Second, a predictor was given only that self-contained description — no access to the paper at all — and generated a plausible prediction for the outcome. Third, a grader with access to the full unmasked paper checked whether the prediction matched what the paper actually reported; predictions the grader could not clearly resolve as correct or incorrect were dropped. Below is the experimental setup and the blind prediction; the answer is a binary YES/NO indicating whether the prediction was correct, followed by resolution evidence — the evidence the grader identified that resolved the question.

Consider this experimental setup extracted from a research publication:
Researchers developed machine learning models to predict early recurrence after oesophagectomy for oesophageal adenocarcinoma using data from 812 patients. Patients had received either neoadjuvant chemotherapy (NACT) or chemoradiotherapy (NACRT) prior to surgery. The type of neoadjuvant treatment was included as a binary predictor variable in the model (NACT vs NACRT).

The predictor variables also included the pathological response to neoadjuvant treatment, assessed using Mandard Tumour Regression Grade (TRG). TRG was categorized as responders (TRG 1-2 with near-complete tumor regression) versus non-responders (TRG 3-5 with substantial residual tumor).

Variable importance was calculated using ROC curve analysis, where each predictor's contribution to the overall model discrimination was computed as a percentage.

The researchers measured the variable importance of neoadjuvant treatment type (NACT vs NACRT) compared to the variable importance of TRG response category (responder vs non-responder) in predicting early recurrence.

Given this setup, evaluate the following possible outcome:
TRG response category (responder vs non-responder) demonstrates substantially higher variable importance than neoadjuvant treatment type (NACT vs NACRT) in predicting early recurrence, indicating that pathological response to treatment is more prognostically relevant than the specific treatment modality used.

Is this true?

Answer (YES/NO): NO